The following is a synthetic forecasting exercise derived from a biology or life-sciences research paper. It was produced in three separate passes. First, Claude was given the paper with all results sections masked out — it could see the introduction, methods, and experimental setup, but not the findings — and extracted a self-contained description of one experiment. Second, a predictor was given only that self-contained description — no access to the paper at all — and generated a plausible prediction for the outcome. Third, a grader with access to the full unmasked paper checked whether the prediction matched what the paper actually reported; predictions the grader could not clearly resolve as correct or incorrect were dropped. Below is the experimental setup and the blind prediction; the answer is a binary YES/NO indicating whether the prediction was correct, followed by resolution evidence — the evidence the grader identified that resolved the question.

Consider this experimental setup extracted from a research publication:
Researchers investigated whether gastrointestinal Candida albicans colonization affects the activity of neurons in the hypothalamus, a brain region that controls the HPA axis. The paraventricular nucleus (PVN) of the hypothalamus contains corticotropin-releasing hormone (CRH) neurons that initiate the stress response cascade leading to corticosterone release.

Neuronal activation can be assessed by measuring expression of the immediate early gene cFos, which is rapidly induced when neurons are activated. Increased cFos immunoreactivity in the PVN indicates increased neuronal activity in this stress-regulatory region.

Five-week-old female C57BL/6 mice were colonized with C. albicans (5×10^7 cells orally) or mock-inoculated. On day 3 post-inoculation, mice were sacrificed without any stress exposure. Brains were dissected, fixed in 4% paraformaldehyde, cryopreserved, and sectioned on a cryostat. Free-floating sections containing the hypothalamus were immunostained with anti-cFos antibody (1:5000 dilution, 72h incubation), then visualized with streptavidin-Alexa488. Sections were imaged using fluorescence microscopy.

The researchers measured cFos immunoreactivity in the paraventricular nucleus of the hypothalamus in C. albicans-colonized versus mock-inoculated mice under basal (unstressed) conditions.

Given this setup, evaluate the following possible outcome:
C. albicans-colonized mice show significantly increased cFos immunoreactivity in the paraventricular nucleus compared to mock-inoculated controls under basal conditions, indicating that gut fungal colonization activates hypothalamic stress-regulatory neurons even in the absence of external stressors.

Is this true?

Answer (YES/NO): NO